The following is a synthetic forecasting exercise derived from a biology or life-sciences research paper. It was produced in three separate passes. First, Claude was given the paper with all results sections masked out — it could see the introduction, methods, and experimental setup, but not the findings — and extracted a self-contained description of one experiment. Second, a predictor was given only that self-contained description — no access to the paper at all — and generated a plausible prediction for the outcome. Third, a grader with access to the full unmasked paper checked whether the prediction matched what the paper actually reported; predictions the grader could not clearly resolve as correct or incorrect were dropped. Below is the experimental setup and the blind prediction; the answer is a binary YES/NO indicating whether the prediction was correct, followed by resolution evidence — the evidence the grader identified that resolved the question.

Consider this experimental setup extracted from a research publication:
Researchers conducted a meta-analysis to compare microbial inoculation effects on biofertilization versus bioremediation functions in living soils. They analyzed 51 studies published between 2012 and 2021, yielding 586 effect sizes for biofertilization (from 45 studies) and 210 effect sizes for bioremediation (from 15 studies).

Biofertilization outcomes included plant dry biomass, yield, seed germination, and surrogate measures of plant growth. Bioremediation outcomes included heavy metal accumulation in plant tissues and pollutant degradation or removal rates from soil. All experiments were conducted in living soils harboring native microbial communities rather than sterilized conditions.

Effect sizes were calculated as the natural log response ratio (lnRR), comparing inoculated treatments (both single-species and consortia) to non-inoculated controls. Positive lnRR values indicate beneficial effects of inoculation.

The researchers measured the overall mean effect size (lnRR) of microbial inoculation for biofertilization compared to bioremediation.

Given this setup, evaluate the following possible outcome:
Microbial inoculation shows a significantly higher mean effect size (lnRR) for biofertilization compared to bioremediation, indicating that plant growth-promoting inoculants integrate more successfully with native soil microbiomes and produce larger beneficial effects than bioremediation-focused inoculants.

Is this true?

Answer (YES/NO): NO